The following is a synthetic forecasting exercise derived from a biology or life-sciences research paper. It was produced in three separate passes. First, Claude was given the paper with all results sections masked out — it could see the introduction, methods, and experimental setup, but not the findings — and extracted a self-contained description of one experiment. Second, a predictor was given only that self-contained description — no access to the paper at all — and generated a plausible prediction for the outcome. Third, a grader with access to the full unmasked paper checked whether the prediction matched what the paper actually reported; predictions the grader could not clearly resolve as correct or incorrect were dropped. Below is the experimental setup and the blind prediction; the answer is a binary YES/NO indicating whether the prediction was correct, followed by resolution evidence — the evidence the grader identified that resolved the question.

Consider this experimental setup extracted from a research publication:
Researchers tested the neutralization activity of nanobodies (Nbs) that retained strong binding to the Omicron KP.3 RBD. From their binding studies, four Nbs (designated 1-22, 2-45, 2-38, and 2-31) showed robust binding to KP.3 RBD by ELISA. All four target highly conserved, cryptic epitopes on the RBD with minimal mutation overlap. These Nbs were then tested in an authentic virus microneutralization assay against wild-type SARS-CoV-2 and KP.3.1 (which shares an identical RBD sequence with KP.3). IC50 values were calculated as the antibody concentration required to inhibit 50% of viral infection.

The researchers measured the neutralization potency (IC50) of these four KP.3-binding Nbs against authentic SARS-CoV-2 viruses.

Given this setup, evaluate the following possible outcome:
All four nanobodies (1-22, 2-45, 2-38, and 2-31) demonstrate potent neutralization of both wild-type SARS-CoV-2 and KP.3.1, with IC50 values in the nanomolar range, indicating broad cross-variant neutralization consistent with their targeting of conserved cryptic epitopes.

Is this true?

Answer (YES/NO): NO